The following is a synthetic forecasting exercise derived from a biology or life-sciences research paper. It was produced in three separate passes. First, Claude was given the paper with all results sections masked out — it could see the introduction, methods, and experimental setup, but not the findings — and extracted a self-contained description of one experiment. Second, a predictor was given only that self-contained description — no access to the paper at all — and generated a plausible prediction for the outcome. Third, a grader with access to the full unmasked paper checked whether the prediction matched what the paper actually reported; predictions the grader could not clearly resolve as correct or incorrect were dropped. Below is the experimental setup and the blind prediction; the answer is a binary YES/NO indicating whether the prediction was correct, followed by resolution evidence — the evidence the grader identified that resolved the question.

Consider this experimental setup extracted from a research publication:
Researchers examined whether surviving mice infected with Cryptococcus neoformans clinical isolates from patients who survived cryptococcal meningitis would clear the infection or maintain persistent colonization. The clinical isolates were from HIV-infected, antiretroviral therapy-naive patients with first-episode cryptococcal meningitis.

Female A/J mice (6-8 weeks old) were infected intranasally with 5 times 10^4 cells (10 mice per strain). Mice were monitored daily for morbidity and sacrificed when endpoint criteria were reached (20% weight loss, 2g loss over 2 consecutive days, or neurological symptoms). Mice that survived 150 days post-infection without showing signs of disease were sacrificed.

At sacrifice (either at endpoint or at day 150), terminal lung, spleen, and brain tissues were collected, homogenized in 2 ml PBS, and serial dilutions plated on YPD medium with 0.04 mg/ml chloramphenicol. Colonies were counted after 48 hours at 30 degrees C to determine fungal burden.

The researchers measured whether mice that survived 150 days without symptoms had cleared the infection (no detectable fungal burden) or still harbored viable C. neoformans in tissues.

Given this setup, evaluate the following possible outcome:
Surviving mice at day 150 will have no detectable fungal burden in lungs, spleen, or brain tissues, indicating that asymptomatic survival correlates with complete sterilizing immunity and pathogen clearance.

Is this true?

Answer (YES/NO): NO